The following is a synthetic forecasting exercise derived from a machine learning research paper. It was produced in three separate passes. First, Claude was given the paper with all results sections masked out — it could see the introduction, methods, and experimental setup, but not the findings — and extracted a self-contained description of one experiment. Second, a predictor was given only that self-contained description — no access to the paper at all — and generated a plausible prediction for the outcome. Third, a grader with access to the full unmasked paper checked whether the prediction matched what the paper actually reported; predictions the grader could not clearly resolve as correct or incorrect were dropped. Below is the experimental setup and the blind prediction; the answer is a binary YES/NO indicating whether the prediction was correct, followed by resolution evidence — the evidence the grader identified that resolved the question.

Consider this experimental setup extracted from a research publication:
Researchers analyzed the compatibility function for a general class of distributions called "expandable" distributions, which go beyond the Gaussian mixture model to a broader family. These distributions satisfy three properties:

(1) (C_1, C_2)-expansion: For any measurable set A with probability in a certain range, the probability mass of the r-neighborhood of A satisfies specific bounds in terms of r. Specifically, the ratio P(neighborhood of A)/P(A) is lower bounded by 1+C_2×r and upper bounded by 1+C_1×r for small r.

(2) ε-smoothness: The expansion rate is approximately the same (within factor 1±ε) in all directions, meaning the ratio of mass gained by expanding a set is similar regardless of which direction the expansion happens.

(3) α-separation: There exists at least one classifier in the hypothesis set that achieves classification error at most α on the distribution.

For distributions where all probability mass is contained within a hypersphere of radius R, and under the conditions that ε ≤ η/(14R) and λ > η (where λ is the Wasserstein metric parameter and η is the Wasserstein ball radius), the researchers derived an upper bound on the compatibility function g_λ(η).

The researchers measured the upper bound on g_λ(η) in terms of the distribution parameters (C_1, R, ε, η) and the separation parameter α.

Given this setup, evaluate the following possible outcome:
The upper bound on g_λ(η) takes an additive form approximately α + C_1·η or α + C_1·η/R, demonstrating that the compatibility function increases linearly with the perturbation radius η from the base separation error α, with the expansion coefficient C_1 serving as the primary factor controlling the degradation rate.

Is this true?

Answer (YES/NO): NO